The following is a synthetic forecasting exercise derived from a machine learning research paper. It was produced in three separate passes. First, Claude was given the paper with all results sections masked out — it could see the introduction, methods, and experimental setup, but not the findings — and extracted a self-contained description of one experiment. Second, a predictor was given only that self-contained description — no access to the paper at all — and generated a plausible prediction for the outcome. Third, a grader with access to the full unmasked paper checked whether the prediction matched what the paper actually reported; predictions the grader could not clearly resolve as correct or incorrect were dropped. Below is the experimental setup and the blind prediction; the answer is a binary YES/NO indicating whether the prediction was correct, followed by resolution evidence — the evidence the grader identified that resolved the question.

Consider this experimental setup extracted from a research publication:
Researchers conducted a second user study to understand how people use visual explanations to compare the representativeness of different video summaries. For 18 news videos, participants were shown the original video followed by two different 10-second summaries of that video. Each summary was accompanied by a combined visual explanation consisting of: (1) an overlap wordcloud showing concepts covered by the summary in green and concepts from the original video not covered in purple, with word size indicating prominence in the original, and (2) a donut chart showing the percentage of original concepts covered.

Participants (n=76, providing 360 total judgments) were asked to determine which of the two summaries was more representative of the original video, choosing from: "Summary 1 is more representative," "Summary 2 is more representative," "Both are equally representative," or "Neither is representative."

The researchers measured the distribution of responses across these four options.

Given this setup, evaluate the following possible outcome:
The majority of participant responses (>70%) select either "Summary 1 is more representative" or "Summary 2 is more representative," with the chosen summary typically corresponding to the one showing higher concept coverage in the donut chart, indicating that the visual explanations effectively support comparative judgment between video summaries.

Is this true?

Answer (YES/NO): NO